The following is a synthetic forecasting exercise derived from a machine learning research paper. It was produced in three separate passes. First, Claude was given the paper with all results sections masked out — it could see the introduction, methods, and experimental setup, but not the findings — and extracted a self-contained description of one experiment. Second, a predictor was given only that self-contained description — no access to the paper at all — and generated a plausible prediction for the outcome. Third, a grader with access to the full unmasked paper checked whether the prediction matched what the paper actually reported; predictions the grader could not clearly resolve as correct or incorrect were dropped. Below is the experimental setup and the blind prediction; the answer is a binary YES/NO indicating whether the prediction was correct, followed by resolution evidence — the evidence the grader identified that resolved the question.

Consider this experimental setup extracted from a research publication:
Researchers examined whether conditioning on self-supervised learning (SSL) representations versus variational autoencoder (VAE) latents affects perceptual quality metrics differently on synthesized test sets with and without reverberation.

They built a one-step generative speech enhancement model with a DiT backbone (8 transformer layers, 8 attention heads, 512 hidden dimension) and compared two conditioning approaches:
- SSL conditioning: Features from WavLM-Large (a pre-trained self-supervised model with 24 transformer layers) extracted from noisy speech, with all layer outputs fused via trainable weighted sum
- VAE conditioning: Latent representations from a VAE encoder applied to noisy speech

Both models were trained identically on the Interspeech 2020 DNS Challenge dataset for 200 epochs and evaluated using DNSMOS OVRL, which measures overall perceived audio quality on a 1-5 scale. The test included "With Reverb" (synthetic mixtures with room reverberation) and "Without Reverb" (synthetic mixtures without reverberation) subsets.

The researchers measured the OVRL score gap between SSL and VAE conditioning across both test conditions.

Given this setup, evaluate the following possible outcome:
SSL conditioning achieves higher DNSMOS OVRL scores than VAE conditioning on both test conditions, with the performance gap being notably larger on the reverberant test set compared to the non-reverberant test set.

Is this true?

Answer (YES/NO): YES